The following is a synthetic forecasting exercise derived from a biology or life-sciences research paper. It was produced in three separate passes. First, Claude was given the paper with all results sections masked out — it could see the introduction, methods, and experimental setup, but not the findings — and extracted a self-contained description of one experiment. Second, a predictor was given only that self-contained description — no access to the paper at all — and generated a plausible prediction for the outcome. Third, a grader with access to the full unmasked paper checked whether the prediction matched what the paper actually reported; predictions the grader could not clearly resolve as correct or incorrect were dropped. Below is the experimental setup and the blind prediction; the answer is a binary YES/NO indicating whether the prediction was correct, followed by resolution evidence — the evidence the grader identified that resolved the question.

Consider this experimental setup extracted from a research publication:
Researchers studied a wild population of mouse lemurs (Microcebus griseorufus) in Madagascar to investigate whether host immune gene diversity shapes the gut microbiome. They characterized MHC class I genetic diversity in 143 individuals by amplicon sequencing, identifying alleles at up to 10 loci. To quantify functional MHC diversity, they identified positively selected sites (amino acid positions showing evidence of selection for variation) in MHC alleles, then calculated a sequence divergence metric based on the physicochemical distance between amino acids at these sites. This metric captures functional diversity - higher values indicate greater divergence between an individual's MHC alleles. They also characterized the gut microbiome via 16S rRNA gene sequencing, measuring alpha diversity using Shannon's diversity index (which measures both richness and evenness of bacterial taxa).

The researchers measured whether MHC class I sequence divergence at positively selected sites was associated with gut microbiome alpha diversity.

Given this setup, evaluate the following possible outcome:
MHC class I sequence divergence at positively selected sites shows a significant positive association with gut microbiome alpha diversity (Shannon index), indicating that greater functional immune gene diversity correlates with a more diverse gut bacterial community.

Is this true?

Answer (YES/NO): NO